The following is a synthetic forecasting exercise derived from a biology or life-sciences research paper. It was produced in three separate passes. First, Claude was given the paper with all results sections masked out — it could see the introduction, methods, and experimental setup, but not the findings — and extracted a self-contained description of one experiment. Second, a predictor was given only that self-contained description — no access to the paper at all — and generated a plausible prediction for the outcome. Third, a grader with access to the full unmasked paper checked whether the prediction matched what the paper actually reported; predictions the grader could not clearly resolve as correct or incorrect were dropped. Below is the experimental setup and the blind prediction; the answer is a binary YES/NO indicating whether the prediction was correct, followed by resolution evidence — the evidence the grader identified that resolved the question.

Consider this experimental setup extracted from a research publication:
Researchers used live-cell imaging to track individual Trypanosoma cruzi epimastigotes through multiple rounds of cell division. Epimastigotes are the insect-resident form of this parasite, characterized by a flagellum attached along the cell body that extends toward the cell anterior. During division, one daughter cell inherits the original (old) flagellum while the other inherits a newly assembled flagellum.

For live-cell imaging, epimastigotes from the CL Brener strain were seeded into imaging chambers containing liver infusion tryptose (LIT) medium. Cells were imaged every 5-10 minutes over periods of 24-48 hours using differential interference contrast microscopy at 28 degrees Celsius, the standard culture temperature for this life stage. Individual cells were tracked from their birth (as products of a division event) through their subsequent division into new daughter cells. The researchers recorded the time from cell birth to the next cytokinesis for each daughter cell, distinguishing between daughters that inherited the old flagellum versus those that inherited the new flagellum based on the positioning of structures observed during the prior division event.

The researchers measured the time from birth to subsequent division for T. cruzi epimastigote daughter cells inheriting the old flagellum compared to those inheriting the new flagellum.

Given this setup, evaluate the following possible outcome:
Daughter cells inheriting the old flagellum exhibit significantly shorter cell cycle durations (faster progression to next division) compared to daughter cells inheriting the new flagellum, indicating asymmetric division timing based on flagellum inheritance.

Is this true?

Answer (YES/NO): YES